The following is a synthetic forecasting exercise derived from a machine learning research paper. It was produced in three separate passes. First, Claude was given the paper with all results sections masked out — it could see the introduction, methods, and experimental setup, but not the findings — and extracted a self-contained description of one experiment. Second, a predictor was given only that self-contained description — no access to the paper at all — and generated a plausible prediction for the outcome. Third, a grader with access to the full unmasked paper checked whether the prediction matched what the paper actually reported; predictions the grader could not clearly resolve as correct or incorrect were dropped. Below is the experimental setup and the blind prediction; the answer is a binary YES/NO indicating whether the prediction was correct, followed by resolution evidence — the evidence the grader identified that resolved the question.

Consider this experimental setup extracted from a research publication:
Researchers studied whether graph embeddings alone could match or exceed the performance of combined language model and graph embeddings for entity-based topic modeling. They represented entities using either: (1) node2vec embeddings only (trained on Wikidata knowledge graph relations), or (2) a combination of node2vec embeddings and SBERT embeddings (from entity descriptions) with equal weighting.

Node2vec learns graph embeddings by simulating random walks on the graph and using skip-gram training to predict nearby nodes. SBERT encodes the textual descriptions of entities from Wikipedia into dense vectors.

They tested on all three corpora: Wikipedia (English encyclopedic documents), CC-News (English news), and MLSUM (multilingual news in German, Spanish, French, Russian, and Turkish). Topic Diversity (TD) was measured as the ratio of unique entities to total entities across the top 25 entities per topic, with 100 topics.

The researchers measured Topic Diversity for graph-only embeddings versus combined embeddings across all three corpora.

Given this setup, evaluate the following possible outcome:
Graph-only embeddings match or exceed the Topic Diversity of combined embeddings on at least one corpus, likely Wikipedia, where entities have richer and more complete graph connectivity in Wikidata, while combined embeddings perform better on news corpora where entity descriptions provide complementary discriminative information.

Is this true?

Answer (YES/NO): NO